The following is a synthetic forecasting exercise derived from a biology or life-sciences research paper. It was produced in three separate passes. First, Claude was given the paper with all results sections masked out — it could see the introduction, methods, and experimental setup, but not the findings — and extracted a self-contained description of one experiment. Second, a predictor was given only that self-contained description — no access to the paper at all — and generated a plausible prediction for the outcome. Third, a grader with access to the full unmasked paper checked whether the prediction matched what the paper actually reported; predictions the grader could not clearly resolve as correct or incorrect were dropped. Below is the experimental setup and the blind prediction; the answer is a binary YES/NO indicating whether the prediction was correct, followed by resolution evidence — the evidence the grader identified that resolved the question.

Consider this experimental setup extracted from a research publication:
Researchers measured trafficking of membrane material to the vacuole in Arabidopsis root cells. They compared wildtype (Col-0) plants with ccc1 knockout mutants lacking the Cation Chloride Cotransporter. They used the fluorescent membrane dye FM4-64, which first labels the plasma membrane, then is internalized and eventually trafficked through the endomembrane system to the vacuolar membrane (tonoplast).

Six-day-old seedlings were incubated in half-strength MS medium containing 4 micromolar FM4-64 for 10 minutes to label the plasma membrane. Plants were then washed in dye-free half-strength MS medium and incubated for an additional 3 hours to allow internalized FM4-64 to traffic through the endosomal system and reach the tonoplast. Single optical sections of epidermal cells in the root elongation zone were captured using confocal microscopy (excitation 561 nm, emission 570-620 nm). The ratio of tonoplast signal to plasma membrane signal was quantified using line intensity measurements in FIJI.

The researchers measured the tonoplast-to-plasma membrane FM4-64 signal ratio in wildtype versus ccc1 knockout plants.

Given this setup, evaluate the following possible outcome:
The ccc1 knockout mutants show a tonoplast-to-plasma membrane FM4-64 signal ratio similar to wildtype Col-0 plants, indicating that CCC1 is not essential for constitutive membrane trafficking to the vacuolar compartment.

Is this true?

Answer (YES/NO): NO